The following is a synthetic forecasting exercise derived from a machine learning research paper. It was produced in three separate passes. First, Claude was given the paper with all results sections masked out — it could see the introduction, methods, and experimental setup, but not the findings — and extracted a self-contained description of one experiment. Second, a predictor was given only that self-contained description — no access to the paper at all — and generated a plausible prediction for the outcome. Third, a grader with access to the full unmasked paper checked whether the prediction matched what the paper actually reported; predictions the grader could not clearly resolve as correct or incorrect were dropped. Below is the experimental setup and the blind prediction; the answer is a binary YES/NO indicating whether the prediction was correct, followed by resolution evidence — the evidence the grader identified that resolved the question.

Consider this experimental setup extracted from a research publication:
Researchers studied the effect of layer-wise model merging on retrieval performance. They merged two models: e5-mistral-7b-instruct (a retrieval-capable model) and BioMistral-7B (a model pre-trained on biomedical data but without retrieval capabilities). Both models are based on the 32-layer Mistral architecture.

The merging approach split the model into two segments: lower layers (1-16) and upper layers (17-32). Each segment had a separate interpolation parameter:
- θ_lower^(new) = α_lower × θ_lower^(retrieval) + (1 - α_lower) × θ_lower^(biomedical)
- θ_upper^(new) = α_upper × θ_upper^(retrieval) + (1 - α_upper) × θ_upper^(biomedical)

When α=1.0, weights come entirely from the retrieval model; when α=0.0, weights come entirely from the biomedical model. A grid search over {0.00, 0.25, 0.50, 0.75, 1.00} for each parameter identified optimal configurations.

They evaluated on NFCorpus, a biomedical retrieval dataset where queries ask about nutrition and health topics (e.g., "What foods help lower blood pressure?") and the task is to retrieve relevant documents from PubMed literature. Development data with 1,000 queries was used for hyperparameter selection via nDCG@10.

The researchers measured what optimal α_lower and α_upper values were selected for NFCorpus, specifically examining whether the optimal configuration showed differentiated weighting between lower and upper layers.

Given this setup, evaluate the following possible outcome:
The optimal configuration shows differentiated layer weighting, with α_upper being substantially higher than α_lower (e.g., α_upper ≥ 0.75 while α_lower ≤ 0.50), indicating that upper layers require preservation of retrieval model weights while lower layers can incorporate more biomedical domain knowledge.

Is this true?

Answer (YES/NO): NO